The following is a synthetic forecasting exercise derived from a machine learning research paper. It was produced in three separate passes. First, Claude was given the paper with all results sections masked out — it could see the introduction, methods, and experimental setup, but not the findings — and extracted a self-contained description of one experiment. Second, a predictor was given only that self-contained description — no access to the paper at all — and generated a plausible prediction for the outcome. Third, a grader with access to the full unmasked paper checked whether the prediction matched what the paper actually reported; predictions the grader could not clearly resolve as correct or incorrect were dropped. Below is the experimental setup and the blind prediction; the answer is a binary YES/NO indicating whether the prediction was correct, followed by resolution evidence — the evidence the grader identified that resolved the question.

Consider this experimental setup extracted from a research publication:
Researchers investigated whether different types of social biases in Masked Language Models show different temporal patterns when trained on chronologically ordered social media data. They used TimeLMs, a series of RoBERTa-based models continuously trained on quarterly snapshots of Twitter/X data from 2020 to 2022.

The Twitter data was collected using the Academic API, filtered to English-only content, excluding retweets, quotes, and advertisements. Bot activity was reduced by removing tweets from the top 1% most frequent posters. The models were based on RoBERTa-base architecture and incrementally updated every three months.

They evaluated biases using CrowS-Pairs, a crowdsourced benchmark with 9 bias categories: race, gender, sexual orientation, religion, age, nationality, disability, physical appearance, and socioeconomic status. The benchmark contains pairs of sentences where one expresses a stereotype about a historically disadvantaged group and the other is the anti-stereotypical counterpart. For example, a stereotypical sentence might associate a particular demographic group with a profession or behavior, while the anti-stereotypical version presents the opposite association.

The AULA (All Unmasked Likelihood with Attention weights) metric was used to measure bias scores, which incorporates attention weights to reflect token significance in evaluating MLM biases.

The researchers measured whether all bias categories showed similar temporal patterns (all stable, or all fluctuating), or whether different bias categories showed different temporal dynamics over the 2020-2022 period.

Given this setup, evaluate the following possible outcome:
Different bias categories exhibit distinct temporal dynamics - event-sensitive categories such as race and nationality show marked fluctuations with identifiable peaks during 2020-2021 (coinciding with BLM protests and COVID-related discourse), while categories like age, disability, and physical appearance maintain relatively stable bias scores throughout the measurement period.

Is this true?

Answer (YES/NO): NO